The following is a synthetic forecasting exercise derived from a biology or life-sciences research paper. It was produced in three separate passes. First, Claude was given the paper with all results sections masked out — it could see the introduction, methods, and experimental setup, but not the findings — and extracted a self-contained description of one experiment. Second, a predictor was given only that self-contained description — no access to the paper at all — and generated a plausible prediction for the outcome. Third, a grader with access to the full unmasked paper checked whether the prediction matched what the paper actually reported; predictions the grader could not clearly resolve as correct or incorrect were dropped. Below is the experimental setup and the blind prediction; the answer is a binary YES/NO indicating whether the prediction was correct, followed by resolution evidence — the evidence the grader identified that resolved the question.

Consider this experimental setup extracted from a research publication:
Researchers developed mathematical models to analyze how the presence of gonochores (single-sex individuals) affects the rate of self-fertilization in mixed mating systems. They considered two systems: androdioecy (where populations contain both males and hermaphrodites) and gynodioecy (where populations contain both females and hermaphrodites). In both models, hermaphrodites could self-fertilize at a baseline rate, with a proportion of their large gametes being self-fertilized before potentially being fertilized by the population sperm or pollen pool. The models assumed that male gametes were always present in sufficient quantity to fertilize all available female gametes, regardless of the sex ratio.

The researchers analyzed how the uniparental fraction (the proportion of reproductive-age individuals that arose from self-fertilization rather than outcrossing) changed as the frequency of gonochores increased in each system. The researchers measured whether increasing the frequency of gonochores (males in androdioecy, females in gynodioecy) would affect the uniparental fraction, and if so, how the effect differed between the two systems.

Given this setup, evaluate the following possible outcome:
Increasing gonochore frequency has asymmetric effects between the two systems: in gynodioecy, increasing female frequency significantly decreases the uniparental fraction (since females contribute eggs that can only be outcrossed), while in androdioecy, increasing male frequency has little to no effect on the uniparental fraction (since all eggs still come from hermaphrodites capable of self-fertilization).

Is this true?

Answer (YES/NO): YES